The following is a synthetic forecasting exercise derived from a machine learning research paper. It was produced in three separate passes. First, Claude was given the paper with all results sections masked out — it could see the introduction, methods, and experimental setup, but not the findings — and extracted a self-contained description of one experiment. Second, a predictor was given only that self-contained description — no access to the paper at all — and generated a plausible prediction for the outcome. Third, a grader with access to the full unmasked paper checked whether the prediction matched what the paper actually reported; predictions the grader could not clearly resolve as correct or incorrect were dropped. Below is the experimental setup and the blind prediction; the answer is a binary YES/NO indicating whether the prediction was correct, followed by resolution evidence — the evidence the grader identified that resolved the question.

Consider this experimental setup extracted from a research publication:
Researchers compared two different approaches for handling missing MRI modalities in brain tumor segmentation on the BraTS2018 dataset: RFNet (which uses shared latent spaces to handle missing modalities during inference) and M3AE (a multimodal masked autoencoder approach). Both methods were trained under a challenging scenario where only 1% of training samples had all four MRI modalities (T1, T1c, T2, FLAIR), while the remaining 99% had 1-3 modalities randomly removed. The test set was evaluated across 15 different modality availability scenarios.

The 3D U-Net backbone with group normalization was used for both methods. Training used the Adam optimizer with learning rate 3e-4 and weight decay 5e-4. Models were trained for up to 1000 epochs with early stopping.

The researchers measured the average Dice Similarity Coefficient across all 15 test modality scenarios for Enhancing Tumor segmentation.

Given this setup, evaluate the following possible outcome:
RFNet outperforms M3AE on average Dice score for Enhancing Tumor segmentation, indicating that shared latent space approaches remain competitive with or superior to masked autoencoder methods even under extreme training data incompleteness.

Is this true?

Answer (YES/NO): NO